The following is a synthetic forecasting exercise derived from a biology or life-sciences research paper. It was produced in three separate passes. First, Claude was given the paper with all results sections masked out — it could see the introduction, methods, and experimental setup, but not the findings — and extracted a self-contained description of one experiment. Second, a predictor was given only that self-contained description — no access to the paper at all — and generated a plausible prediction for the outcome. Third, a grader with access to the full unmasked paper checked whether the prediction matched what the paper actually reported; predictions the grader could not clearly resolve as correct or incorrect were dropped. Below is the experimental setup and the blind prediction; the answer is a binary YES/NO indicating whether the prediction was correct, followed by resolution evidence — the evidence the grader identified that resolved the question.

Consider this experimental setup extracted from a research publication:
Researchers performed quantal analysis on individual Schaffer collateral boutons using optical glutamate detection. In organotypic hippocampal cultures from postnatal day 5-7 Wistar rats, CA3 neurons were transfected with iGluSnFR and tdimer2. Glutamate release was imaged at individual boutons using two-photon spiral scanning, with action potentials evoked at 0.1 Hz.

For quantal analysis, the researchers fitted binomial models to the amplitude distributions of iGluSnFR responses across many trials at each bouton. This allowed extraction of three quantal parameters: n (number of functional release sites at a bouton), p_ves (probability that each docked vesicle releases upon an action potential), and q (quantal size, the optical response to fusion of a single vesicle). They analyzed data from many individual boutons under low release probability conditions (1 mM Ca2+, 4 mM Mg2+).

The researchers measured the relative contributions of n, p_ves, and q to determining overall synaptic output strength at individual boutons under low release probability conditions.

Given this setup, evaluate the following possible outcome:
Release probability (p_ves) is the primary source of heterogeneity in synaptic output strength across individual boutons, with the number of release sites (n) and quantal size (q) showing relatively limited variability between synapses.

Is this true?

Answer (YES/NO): YES